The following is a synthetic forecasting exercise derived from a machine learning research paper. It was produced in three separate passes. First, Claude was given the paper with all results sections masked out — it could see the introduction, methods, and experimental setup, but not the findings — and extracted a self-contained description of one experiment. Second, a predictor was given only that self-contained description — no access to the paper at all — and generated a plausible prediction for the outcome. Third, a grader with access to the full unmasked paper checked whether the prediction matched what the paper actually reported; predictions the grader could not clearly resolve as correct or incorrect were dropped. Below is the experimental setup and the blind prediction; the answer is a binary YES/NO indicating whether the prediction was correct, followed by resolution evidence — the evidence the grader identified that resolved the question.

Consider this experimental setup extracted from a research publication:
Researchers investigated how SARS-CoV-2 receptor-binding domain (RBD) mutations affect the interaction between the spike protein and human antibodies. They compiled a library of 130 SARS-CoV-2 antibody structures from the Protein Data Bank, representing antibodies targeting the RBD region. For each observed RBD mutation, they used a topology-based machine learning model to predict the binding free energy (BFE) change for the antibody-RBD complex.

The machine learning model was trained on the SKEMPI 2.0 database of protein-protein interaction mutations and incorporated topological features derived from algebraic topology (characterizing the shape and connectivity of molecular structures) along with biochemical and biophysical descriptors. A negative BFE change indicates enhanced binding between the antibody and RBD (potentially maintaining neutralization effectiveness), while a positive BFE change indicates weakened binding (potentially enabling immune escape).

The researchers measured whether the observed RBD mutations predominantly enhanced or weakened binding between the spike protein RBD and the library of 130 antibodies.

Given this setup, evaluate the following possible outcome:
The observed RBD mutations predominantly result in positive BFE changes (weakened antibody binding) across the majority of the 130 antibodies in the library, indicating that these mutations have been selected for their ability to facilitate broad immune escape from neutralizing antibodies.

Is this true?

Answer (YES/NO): NO